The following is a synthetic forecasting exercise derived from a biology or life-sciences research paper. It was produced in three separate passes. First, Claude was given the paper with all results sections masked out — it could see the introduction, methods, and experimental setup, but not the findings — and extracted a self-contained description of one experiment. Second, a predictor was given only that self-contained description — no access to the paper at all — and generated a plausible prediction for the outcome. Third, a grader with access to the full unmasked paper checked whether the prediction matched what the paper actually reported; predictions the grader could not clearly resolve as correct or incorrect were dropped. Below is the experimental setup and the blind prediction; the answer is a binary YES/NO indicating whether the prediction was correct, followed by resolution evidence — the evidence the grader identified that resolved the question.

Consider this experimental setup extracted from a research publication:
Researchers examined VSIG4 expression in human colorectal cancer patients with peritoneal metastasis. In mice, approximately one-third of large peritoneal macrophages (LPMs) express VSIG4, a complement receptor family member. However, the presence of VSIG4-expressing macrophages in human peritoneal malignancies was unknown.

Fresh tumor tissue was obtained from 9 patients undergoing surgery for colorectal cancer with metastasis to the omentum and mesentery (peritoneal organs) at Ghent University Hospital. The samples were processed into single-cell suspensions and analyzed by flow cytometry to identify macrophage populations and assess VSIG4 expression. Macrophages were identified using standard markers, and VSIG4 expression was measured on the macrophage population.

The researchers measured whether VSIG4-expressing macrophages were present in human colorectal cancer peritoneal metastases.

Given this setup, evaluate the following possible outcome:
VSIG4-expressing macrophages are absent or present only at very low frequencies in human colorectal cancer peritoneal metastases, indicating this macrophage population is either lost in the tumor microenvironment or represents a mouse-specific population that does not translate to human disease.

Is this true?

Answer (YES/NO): NO